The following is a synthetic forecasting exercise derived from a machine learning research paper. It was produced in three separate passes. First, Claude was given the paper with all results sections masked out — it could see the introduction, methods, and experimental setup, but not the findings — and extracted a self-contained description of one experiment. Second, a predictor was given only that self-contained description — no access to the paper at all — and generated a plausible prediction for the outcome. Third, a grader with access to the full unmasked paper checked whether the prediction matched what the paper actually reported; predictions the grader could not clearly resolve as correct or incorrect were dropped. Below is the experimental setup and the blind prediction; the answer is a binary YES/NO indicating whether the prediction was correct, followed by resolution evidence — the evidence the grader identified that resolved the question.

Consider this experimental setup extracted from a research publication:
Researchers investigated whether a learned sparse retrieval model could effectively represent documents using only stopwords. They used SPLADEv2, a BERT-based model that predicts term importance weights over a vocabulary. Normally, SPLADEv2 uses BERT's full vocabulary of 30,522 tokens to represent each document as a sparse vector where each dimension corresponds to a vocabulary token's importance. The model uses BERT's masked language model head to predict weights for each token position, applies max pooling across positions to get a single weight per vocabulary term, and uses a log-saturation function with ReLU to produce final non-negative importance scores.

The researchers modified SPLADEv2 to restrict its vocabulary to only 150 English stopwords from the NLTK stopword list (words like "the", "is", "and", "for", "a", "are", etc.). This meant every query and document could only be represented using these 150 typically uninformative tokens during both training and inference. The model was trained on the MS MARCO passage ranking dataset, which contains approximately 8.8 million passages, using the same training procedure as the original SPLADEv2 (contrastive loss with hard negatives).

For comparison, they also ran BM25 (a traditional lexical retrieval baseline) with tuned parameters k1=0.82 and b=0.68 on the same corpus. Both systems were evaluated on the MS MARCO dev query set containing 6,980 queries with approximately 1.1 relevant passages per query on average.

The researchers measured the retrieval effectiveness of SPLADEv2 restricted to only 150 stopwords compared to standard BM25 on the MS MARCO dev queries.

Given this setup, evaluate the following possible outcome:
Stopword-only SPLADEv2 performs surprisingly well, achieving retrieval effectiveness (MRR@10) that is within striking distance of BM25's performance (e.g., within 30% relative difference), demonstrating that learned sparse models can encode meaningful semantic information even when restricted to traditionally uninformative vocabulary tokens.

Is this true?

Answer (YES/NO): YES